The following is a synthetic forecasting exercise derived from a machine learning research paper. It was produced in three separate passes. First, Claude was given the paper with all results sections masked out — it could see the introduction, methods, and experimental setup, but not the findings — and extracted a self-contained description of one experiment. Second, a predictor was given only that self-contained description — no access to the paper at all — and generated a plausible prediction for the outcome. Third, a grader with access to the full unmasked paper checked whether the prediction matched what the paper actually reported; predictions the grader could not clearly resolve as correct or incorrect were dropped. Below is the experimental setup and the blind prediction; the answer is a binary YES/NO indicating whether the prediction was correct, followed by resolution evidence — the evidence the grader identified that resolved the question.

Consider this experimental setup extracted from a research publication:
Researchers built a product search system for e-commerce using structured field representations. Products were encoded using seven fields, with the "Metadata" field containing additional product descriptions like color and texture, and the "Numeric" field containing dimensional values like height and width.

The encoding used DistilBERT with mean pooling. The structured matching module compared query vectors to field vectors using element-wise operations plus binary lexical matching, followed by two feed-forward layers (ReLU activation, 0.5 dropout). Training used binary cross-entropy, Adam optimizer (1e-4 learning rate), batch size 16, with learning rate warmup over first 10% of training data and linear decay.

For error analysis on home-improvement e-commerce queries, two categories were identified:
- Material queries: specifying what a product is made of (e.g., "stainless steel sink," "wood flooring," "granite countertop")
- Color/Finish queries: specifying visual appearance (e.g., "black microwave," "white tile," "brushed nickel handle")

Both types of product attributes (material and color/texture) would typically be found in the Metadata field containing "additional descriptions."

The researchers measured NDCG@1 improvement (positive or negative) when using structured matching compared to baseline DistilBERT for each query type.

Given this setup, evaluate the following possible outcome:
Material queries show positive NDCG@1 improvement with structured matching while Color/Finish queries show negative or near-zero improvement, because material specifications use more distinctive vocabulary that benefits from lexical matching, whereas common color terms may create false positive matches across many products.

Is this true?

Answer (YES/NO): YES